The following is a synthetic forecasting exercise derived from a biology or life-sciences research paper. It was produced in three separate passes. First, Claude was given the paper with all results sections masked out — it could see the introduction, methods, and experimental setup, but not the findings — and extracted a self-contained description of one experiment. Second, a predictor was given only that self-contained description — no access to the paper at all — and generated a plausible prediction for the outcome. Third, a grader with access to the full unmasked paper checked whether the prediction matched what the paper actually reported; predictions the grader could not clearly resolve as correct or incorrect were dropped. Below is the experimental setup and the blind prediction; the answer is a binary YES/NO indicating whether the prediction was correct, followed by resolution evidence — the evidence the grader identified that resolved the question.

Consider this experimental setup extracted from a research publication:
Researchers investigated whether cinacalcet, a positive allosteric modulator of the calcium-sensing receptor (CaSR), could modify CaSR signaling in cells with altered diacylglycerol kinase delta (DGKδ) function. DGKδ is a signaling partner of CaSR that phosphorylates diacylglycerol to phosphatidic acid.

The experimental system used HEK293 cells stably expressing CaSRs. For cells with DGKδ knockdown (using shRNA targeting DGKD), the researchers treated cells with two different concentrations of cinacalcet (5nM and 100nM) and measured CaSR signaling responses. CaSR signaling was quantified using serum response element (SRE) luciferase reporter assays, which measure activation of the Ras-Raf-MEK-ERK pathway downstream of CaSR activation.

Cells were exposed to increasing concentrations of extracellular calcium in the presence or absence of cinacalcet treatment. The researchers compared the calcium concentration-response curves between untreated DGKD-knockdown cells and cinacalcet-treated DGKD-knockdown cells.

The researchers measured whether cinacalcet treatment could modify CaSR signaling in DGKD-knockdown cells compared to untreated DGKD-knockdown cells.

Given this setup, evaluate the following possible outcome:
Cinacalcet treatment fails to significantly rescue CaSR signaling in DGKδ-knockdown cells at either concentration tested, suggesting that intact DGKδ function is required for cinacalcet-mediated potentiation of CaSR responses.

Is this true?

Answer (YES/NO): NO